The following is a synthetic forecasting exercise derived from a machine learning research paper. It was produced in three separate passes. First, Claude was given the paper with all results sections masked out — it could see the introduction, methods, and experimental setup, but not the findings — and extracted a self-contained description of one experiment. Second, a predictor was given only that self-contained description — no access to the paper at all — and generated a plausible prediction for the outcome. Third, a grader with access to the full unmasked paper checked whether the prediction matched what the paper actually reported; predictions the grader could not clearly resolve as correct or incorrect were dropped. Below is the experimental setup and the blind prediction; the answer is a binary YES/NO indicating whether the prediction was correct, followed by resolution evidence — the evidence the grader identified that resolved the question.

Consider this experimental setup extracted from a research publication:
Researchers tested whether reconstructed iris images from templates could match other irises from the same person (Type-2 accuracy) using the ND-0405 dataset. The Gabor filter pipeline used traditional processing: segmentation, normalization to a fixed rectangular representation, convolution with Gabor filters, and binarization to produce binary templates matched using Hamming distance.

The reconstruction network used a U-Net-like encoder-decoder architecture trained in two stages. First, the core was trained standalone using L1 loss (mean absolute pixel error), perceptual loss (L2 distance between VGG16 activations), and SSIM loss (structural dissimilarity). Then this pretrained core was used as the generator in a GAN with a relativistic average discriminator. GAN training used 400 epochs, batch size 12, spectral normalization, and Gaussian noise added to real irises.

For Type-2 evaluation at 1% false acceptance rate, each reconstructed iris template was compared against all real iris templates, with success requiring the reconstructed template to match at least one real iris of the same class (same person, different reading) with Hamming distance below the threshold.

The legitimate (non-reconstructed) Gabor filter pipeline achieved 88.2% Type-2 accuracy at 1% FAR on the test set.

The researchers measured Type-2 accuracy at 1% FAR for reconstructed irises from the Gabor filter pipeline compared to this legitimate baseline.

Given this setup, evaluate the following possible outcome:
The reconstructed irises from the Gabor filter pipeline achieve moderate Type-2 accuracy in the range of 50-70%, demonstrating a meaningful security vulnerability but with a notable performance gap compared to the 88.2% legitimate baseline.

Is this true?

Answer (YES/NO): NO